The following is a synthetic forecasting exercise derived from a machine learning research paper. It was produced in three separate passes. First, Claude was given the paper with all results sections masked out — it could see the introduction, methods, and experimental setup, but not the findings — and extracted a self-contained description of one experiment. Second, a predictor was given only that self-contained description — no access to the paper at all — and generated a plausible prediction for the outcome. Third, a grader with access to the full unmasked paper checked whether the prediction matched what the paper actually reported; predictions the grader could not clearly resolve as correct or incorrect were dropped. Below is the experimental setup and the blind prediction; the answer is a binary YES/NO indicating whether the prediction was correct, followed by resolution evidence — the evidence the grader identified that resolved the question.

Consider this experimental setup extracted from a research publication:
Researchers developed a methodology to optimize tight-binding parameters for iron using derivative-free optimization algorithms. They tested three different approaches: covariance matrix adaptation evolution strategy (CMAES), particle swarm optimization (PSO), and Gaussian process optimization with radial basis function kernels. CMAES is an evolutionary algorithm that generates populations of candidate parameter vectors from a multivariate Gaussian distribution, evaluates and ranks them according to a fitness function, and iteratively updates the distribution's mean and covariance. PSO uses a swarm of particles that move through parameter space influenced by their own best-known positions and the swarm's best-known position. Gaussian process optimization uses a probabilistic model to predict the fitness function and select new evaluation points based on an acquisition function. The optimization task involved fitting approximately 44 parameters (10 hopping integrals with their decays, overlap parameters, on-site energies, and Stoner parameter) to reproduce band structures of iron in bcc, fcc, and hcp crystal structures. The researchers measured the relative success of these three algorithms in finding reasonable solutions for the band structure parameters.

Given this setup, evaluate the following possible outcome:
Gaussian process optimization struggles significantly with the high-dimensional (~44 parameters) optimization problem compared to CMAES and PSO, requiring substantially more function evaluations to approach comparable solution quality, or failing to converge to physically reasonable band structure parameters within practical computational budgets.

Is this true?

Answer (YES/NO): YES